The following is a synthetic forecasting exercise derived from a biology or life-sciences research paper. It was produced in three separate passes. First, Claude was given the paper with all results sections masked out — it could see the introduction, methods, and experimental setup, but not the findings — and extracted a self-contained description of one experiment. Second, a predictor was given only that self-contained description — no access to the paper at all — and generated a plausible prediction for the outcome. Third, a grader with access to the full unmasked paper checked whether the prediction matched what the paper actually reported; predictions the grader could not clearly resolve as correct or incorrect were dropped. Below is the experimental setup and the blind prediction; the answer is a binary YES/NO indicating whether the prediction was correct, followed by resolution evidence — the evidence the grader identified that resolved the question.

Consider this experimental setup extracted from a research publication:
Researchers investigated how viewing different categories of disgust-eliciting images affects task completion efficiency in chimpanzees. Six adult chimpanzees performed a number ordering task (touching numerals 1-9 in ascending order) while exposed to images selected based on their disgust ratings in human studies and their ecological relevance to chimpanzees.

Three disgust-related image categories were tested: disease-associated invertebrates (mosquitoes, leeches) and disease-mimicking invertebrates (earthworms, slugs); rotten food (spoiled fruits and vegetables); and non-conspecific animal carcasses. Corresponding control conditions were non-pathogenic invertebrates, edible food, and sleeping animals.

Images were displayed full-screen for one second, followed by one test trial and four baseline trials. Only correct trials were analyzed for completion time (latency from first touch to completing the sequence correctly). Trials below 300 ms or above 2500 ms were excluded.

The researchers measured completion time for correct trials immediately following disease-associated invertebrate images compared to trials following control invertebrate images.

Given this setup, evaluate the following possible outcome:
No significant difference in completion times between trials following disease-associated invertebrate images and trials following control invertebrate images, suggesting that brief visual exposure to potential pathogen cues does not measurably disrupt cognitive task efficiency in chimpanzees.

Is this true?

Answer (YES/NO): YES